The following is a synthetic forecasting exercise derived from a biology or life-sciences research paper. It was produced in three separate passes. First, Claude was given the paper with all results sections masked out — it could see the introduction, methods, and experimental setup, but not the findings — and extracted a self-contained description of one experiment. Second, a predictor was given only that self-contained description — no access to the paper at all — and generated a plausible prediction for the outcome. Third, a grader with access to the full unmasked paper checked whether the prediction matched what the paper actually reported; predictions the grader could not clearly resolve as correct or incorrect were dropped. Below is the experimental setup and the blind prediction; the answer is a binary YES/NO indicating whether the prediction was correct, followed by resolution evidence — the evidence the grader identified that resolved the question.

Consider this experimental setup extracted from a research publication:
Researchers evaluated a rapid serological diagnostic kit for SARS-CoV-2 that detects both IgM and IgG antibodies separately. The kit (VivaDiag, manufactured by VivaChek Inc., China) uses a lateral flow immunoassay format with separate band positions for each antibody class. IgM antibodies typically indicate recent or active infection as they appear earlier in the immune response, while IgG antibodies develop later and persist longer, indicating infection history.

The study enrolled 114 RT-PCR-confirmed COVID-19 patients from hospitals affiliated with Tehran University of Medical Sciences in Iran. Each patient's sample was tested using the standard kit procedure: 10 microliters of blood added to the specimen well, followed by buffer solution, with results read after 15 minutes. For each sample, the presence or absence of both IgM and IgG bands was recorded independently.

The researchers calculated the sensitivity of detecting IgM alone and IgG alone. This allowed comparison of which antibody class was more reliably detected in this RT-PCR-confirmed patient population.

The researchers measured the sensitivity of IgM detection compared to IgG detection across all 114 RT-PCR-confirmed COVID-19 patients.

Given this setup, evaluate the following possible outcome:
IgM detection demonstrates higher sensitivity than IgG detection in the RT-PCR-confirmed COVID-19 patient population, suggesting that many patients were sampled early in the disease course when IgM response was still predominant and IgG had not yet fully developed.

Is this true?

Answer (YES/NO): NO